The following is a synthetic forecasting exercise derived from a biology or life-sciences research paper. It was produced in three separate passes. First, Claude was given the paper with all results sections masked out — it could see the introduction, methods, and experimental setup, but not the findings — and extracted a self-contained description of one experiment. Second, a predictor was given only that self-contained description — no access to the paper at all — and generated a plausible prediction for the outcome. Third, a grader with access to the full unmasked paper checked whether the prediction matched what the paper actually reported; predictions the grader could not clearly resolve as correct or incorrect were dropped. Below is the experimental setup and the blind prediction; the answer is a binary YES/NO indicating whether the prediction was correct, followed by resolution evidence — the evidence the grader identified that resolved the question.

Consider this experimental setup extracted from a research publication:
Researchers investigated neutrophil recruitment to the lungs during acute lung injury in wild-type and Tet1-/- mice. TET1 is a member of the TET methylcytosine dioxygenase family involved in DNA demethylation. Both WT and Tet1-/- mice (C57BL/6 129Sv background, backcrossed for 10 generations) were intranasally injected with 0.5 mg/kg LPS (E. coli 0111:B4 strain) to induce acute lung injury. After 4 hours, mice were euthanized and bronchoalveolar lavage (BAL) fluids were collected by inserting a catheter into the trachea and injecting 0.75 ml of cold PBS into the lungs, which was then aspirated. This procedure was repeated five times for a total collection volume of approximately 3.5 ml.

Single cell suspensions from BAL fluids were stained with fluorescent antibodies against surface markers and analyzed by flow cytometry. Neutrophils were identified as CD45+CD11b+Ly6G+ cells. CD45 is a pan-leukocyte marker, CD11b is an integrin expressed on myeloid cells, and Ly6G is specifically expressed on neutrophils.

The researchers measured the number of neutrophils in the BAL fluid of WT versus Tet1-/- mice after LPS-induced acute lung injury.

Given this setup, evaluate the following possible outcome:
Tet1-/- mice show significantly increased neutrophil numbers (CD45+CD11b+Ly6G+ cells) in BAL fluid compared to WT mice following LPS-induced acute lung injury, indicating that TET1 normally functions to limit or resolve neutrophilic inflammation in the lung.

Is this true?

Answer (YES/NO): NO